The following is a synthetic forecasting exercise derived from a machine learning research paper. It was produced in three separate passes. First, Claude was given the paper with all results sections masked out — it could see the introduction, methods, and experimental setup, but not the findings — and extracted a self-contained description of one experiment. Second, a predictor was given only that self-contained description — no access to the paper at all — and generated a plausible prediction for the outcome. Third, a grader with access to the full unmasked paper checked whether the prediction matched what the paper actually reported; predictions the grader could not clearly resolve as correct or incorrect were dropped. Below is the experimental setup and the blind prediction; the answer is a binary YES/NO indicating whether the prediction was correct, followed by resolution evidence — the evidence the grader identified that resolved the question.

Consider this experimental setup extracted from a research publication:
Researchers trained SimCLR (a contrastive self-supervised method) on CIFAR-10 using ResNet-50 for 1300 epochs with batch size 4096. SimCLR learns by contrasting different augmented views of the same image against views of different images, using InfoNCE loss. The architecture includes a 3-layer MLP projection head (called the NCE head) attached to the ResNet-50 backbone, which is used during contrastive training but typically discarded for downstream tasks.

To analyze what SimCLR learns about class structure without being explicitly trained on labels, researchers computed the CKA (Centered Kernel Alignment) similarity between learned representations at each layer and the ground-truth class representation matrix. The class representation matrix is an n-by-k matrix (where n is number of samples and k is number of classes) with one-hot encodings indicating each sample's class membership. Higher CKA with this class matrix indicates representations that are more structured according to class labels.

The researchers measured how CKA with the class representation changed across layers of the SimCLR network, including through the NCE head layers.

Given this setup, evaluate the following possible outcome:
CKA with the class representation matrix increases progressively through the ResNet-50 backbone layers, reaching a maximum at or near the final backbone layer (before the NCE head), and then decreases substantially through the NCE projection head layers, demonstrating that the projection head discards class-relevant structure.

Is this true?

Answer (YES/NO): NO